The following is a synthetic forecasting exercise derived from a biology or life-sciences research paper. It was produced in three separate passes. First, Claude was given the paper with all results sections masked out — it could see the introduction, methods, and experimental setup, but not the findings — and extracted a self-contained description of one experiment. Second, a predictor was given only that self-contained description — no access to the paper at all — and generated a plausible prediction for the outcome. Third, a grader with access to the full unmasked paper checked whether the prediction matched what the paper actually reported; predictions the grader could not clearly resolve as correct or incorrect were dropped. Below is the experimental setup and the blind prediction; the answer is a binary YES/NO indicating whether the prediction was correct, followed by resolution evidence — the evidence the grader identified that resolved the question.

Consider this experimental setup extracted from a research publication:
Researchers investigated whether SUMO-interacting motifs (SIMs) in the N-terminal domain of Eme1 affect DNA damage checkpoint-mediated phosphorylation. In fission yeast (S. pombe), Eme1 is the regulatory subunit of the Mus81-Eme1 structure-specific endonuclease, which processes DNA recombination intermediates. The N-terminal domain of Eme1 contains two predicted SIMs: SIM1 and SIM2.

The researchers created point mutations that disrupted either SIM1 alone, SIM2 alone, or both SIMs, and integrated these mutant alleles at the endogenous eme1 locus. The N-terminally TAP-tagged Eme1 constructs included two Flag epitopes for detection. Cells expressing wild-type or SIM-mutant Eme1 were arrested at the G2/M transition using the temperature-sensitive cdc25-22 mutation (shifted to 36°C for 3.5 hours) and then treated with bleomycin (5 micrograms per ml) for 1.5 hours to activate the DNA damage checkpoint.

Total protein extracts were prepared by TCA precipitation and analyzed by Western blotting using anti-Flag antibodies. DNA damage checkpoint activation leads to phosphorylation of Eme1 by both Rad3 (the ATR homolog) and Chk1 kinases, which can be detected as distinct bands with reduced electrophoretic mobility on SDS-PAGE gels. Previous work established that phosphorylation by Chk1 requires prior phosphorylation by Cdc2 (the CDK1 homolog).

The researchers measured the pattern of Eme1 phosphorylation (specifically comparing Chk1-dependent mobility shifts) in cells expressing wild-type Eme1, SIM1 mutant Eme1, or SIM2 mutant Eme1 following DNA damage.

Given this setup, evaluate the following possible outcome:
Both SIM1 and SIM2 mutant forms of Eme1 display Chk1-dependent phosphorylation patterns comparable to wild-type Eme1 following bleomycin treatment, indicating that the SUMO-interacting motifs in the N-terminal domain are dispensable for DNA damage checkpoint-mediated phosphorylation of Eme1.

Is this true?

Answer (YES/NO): NO